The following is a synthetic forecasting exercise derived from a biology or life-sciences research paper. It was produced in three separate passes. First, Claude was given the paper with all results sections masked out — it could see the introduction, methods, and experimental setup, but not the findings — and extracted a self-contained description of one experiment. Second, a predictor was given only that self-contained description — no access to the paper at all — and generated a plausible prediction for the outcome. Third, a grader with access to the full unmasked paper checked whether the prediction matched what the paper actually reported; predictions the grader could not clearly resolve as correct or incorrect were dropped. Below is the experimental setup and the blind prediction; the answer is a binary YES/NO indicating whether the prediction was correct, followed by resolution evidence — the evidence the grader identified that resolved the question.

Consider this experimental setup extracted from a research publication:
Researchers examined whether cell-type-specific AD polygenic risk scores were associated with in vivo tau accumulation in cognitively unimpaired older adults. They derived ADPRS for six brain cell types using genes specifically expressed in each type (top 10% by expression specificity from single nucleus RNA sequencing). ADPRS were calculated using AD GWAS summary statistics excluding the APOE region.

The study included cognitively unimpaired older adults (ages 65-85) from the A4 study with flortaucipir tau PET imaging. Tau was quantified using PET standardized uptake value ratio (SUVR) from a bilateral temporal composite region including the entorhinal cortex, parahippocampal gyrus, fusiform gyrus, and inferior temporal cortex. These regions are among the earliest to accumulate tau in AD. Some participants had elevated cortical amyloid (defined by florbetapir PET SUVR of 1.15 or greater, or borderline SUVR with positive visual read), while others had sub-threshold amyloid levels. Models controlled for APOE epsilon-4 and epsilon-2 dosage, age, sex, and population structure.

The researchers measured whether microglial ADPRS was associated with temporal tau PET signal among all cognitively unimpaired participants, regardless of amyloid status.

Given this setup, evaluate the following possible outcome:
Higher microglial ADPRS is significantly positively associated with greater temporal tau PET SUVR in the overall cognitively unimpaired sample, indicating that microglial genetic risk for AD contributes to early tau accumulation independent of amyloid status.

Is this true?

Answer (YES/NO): YES